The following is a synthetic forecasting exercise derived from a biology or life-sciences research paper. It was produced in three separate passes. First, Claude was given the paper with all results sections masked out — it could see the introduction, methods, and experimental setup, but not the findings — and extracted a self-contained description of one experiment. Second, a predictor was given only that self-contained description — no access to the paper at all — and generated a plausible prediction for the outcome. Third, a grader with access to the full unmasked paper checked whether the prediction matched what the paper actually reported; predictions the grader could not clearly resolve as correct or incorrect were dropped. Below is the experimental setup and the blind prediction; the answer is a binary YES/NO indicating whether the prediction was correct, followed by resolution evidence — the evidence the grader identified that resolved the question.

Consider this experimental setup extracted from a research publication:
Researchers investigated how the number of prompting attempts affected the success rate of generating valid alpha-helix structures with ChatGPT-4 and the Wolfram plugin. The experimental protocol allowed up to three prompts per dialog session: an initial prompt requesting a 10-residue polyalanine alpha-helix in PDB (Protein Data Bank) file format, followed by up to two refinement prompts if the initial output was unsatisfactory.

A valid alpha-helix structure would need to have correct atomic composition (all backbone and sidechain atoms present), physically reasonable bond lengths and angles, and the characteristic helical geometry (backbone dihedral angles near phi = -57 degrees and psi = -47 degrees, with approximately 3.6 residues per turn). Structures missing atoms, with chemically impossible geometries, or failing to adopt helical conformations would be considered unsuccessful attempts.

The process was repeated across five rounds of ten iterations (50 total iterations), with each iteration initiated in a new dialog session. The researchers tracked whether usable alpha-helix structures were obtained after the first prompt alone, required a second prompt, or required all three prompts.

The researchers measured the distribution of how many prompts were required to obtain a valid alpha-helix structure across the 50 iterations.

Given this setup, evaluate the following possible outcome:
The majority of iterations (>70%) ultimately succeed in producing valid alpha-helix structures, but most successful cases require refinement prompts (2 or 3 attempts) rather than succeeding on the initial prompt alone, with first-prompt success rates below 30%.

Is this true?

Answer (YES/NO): NO